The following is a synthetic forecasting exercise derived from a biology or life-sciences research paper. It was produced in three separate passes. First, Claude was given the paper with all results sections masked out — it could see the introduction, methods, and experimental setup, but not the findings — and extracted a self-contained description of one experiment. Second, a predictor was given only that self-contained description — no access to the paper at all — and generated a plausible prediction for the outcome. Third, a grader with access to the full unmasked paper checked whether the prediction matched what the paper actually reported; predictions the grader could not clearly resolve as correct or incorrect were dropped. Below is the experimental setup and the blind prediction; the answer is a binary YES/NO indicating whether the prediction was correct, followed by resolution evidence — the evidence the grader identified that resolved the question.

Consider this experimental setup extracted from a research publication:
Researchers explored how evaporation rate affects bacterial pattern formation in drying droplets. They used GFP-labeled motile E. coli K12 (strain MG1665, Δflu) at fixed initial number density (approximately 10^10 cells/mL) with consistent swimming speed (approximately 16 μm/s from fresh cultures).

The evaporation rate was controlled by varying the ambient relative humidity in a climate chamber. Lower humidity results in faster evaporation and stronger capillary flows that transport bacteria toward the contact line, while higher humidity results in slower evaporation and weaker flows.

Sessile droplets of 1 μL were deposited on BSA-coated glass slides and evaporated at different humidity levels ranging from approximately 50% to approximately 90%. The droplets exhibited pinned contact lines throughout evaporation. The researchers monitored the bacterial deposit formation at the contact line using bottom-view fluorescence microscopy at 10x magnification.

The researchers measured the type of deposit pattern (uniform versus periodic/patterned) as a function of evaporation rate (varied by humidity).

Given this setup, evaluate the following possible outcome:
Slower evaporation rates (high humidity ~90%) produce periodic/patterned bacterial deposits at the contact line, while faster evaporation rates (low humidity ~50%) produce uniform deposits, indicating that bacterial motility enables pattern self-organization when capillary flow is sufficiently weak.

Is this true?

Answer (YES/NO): YES